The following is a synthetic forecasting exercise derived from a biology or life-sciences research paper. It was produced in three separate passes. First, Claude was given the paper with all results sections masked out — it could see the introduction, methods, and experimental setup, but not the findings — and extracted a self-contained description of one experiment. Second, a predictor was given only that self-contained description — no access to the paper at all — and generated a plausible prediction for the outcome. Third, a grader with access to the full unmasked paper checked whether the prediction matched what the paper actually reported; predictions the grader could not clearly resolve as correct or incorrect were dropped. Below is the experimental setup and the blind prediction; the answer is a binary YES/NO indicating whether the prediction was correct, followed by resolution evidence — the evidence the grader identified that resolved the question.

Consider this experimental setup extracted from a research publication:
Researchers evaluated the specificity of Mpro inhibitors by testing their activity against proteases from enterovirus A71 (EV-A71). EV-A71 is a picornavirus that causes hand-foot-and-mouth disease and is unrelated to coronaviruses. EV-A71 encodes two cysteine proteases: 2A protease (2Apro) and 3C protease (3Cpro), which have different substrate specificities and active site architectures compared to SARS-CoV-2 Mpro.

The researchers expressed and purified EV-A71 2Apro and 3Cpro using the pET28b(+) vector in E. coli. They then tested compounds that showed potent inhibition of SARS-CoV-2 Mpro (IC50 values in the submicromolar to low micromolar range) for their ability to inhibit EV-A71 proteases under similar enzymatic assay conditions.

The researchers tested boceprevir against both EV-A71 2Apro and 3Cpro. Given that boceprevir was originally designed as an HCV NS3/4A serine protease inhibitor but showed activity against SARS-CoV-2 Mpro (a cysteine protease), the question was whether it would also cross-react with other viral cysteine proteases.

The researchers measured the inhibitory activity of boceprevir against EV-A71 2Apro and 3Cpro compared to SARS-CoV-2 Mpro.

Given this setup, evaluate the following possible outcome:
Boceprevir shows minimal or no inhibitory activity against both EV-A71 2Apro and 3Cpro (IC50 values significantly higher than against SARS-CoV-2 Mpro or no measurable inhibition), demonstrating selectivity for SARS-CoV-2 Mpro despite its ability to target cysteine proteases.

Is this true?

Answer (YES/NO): YES